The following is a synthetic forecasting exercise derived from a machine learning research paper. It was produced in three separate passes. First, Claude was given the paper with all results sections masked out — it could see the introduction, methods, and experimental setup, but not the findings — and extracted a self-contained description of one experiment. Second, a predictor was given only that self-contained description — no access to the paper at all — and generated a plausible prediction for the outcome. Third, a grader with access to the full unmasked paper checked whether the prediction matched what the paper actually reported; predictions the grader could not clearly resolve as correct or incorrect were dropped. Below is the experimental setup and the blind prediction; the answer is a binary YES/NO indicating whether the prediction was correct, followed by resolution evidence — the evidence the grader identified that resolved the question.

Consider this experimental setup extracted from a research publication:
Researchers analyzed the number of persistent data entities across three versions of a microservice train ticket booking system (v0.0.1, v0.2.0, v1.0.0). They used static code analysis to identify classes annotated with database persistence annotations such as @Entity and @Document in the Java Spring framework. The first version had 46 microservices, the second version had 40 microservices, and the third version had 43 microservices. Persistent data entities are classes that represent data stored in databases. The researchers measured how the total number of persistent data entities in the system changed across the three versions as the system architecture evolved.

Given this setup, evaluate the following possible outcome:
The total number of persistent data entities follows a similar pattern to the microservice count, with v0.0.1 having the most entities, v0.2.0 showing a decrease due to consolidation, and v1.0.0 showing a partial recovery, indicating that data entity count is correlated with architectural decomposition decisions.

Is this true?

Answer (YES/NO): NO